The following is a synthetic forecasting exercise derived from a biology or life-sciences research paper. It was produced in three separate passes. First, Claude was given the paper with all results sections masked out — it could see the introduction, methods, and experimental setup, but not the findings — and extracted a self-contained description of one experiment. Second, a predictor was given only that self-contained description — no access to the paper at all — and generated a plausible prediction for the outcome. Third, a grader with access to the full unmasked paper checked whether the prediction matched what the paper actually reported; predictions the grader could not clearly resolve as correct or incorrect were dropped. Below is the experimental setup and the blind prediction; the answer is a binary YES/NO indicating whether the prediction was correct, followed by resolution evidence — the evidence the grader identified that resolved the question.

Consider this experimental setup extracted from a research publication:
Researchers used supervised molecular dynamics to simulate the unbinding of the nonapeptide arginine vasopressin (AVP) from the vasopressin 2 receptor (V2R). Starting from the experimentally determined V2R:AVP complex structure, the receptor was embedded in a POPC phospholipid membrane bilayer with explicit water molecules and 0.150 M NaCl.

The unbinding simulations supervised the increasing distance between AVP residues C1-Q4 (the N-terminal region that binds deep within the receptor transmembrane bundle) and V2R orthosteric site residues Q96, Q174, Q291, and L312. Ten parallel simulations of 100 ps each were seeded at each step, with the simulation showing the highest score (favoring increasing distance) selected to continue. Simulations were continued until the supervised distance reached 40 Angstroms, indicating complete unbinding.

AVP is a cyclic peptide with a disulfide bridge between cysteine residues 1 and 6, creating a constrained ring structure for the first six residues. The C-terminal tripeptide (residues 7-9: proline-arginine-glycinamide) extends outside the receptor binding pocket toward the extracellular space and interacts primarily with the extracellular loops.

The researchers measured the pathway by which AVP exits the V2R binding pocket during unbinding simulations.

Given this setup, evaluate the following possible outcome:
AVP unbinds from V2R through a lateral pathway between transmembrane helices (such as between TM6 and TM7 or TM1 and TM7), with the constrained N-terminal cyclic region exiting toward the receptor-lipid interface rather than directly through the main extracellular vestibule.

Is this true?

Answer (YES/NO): NO